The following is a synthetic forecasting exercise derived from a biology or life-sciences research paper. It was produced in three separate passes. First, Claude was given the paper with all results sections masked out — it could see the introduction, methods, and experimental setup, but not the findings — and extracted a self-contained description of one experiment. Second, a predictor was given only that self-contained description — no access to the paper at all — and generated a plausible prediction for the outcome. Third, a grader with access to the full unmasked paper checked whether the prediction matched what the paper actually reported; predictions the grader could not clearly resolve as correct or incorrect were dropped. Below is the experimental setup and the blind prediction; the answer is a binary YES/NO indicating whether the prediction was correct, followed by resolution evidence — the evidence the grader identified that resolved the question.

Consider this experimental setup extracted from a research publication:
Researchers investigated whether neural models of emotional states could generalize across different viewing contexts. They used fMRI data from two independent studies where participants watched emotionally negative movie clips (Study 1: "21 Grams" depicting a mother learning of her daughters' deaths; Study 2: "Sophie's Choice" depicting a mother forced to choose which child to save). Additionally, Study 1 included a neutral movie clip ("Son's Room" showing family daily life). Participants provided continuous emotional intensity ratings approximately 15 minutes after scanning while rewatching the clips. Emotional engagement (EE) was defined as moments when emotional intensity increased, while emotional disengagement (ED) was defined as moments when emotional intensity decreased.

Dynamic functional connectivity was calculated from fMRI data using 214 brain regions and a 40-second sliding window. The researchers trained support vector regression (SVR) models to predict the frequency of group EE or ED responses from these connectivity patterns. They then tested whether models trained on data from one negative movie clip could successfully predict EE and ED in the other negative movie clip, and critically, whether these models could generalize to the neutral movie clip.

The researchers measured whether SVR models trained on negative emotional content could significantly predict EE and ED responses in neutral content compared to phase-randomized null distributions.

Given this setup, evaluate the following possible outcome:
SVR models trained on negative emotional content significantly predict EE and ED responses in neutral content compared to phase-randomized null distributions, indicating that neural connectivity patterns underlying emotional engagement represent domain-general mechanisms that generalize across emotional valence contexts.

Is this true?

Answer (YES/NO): NO